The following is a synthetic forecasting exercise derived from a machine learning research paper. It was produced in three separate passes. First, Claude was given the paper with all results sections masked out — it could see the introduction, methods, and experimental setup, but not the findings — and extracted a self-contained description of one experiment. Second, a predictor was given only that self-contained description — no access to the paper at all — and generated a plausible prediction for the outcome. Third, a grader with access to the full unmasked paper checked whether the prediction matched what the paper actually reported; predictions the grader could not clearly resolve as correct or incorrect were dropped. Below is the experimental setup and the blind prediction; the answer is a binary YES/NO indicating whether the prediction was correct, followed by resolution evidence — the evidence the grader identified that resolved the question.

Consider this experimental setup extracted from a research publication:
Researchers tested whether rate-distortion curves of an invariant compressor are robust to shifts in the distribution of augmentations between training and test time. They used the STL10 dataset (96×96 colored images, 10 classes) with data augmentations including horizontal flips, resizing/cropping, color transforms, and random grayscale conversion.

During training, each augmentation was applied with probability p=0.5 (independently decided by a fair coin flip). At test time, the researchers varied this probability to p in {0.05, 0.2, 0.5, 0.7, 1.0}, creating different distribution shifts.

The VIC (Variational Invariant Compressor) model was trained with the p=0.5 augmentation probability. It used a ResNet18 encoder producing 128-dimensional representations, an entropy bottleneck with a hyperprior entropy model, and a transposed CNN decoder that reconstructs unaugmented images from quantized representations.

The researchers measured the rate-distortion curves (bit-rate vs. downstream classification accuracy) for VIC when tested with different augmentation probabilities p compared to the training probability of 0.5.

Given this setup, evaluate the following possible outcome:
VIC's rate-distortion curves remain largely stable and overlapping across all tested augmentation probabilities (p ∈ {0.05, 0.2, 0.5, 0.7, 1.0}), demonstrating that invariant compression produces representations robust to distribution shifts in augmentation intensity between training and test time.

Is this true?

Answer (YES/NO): YES